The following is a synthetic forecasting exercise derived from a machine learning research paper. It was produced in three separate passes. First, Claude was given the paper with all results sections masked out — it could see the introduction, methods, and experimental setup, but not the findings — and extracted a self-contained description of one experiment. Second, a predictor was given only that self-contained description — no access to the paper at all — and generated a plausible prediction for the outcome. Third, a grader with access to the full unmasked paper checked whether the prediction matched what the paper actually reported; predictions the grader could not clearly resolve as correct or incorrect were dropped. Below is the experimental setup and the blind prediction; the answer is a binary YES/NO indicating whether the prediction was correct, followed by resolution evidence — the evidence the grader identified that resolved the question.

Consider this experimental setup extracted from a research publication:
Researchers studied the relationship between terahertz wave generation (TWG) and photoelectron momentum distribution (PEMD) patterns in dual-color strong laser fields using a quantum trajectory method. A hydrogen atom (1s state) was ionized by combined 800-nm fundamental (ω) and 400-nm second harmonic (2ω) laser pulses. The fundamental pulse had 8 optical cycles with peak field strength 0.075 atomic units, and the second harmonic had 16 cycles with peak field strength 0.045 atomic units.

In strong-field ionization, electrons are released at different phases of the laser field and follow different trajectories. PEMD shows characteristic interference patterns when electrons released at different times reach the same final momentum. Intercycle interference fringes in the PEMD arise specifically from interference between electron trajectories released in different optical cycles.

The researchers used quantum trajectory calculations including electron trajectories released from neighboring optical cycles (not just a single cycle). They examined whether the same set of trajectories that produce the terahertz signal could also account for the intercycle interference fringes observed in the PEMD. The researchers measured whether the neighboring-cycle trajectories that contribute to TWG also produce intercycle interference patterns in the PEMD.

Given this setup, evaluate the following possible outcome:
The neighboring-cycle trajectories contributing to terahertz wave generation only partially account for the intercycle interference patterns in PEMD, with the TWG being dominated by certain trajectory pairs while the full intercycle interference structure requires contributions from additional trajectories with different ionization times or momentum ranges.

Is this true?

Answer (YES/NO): NO